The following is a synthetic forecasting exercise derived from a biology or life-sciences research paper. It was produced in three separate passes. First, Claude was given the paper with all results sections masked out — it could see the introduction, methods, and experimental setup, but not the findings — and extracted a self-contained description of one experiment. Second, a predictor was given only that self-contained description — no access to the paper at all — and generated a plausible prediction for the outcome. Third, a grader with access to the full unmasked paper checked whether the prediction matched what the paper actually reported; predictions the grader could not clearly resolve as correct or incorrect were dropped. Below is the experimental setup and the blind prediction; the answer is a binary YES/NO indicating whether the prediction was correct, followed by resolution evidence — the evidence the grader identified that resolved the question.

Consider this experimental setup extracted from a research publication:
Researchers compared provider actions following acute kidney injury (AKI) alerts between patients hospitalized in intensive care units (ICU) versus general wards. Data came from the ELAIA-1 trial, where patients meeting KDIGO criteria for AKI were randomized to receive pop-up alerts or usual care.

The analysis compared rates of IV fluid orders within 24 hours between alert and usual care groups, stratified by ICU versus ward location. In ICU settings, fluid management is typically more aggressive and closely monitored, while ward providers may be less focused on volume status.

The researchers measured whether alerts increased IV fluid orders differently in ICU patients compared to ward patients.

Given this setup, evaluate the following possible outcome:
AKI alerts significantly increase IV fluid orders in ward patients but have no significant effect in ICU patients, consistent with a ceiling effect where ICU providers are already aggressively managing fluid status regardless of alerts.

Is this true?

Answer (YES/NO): YES